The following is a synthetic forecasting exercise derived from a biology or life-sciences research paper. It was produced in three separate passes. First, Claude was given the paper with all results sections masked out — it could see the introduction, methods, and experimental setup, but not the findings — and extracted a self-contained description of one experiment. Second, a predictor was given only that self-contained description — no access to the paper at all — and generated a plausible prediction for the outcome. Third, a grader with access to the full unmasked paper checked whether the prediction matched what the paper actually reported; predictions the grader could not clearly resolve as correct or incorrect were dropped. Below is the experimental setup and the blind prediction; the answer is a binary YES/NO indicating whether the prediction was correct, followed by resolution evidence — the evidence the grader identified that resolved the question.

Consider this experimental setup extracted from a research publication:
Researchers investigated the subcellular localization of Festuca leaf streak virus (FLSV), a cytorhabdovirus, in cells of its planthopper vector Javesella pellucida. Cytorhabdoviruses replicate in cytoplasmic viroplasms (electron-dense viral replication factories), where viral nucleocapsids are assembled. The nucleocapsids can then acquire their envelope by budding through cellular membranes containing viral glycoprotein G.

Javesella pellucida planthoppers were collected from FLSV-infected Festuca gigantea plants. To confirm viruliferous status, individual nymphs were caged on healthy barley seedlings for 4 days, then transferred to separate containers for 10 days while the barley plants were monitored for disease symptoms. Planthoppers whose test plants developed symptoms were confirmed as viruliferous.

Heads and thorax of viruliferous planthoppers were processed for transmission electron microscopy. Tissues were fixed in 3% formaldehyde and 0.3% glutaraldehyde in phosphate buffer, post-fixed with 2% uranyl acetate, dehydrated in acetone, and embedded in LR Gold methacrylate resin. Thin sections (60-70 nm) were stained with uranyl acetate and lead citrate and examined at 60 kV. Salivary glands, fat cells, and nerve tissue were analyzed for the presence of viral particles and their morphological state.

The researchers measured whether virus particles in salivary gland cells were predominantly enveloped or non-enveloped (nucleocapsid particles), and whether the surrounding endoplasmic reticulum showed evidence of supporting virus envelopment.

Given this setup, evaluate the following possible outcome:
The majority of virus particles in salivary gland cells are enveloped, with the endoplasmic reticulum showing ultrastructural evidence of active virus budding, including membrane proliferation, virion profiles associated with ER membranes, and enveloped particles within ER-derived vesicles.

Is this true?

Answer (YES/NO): NO